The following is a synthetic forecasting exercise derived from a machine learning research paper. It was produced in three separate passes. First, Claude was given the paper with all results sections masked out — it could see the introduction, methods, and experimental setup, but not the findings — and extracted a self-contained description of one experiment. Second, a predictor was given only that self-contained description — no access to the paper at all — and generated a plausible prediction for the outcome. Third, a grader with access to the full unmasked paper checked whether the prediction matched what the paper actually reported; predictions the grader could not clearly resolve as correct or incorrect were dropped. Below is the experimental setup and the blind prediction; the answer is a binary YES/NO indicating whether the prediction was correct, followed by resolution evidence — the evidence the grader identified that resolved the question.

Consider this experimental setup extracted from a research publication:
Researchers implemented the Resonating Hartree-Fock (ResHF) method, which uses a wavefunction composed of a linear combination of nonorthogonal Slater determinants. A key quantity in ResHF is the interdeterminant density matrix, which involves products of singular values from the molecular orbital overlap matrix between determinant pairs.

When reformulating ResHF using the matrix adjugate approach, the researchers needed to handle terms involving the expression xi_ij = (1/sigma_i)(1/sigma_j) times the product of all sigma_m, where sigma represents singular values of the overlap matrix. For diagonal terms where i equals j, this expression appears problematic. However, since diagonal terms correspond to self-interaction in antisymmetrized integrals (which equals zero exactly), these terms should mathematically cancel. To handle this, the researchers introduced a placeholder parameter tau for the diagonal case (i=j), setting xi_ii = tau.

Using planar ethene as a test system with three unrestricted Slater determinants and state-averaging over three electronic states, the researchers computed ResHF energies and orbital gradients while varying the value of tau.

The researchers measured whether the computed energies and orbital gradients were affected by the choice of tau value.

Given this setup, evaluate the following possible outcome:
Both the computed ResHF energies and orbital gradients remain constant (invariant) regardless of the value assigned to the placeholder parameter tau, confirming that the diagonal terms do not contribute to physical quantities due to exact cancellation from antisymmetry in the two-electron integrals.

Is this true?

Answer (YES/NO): YES